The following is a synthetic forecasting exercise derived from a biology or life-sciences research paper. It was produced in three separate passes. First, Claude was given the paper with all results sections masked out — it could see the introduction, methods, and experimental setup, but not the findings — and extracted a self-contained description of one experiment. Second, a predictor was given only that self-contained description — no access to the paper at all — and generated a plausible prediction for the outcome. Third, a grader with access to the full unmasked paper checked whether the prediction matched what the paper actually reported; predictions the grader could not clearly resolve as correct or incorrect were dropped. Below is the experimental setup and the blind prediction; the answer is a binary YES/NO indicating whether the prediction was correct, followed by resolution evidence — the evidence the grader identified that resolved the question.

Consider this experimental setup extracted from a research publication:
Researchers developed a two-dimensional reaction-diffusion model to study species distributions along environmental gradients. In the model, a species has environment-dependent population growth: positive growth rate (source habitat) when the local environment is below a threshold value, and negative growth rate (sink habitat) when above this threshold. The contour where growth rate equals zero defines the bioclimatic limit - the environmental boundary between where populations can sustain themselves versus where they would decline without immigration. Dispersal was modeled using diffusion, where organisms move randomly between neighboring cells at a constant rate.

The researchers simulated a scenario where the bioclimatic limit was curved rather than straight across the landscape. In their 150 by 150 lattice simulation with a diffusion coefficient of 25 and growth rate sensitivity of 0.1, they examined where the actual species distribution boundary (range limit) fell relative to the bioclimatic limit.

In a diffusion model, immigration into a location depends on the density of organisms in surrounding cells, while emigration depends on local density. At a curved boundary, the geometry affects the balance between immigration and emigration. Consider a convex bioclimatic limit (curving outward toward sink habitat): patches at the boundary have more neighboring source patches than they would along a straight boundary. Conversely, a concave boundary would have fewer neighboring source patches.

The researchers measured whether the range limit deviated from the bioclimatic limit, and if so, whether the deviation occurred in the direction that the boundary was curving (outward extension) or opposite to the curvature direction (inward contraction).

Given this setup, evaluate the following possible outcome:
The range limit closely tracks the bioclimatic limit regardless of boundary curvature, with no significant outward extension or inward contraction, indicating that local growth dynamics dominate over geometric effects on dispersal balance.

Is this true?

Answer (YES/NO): NO